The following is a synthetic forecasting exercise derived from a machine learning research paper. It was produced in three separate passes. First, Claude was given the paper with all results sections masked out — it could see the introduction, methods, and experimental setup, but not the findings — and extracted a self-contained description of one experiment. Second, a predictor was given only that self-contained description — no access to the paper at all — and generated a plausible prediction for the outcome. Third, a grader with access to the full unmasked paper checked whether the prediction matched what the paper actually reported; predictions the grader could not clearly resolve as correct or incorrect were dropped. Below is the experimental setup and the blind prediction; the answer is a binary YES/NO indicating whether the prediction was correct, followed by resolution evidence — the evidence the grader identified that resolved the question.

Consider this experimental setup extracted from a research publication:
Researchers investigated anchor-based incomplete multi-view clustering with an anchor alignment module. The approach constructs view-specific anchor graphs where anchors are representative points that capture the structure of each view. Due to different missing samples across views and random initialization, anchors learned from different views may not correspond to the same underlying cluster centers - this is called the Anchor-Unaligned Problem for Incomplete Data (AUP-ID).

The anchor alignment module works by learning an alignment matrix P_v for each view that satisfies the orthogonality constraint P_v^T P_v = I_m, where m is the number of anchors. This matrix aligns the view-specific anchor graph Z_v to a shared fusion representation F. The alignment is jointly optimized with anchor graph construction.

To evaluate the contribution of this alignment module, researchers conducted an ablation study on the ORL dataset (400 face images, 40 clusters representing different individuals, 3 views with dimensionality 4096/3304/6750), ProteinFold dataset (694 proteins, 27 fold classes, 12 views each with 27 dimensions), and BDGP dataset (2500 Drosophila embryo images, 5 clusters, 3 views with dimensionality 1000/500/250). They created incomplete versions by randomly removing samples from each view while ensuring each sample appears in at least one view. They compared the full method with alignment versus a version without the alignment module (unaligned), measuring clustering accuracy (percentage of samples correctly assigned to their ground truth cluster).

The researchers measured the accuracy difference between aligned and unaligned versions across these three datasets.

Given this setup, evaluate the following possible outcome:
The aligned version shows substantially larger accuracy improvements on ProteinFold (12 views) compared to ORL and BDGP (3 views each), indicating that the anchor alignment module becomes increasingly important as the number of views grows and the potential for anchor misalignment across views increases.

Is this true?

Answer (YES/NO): NO